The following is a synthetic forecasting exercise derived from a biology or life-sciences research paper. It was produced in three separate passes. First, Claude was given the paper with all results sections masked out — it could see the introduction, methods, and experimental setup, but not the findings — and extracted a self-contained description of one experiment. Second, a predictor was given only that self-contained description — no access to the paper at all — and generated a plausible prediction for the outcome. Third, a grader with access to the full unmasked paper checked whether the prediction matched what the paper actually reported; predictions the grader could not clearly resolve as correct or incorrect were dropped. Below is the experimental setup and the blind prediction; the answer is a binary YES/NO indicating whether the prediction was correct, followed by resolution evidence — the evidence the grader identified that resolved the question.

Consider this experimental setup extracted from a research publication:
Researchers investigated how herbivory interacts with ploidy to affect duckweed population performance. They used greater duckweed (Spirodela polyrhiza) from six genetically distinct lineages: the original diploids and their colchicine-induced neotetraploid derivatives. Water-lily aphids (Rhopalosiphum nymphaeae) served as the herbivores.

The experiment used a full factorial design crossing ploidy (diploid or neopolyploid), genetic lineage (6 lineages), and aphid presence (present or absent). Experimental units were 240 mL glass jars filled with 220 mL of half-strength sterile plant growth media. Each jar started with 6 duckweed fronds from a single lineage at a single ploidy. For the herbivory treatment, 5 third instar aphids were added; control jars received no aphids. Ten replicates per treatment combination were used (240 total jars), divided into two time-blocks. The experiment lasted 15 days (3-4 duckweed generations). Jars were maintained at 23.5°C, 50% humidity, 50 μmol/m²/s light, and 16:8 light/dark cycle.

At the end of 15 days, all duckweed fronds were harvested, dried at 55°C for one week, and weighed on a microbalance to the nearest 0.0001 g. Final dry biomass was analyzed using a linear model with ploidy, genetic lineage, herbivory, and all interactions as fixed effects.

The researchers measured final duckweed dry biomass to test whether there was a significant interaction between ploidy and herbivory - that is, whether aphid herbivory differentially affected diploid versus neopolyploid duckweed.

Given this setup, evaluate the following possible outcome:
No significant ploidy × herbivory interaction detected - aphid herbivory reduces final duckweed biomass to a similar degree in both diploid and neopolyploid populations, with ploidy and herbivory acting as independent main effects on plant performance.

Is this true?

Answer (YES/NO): YES